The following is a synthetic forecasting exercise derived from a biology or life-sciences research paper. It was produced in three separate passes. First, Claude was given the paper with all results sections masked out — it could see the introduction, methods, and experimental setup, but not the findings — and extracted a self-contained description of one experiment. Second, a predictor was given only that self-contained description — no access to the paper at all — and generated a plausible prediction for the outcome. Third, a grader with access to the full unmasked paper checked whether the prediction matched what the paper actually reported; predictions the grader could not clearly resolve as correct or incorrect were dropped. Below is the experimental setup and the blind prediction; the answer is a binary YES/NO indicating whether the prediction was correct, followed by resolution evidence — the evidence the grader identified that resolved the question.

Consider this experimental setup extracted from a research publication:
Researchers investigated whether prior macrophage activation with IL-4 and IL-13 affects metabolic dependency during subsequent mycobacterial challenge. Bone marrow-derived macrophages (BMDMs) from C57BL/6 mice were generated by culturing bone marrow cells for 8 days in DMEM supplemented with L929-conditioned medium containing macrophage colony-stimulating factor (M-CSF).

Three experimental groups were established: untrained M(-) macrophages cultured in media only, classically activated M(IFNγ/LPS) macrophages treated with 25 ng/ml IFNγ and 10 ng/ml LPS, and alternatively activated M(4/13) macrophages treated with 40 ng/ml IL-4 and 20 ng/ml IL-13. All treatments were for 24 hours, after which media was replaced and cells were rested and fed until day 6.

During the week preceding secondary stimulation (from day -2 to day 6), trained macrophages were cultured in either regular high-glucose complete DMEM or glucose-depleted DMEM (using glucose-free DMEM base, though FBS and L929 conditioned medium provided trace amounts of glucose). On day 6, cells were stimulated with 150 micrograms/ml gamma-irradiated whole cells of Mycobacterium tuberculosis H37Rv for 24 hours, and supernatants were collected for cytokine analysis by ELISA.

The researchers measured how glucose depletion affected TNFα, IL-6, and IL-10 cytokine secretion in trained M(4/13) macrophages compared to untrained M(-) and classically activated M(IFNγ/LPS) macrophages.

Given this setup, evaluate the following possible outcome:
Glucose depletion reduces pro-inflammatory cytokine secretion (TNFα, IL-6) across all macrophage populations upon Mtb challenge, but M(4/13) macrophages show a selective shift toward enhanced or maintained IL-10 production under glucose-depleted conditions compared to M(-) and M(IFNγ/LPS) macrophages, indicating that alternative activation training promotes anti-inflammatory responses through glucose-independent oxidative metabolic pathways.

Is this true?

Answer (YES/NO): NO